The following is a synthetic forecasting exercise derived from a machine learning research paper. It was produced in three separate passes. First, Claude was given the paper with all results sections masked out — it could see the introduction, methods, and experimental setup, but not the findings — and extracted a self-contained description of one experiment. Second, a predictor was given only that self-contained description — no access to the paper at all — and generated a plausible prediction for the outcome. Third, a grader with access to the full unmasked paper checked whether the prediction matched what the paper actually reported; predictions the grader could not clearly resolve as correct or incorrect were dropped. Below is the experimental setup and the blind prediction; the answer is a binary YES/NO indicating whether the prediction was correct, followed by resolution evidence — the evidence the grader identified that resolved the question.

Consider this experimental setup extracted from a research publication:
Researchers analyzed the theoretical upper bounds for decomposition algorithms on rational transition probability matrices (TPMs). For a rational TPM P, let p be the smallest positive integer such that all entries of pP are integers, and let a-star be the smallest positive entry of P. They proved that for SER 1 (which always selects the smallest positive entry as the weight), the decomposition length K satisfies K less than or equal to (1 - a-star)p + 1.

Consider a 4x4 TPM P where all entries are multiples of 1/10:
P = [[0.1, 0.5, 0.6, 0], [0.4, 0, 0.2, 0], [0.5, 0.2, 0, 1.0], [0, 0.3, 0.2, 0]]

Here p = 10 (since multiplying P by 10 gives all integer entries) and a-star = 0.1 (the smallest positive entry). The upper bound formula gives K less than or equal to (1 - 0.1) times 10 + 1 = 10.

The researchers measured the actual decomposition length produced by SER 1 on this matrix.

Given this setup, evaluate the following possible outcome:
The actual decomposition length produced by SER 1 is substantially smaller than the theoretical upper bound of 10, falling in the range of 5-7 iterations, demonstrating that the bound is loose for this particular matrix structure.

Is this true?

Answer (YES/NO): YES